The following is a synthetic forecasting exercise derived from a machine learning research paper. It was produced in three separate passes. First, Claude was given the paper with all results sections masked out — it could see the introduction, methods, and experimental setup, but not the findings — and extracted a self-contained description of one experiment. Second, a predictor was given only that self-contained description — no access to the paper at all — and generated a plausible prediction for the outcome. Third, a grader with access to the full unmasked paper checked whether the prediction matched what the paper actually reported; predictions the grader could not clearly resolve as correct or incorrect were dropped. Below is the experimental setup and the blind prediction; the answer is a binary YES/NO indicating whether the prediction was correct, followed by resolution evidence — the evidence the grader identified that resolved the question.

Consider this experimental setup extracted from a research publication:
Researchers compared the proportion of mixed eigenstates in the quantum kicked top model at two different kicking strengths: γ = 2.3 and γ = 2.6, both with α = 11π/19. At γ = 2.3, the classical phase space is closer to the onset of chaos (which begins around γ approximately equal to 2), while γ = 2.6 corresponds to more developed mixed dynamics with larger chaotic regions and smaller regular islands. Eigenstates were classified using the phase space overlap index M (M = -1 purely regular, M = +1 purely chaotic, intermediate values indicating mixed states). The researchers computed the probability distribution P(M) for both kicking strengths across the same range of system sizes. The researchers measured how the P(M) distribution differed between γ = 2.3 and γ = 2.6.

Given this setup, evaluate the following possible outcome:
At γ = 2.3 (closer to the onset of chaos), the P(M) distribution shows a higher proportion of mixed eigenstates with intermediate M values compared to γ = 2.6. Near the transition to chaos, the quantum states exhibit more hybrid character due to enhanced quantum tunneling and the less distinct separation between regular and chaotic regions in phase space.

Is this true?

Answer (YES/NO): YES